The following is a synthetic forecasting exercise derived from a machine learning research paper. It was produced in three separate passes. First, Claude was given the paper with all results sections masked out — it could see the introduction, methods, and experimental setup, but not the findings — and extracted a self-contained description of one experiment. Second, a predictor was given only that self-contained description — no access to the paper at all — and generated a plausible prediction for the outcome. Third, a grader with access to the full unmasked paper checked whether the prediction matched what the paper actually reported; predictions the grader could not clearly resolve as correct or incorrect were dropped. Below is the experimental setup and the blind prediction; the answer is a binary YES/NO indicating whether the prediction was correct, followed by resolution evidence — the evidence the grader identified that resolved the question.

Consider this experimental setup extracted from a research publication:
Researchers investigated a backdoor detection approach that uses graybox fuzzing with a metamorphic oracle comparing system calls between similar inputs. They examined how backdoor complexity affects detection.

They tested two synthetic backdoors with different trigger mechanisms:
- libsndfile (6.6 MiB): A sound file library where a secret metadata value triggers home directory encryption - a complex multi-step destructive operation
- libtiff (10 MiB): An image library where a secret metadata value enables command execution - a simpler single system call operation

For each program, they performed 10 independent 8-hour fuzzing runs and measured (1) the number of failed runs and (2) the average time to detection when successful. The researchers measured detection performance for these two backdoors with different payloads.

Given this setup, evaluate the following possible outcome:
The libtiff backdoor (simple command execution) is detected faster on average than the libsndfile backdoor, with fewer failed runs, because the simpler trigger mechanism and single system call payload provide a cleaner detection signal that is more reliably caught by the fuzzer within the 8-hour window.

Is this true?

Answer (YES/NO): YES